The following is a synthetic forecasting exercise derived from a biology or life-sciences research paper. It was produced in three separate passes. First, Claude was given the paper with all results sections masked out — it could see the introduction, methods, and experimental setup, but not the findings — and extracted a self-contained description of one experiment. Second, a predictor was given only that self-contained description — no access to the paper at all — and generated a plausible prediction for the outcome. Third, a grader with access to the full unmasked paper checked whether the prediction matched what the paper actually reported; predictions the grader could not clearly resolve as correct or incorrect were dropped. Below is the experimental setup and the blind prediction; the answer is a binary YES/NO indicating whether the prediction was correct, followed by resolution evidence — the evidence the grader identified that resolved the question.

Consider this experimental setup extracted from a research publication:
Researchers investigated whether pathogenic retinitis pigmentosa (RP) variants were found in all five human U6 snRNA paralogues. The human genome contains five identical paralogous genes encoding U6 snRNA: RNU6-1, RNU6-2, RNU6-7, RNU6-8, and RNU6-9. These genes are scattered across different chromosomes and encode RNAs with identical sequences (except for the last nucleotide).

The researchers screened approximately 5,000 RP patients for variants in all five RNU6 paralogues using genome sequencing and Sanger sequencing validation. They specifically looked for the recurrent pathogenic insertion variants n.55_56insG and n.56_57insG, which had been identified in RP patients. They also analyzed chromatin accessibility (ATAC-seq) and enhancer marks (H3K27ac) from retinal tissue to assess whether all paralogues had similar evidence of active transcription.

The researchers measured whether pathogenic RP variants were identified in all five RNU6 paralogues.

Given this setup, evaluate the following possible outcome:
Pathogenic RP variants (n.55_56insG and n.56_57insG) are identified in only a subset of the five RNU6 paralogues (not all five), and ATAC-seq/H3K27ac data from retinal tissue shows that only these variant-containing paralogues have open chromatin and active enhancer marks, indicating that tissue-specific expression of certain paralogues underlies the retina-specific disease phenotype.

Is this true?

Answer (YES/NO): NO